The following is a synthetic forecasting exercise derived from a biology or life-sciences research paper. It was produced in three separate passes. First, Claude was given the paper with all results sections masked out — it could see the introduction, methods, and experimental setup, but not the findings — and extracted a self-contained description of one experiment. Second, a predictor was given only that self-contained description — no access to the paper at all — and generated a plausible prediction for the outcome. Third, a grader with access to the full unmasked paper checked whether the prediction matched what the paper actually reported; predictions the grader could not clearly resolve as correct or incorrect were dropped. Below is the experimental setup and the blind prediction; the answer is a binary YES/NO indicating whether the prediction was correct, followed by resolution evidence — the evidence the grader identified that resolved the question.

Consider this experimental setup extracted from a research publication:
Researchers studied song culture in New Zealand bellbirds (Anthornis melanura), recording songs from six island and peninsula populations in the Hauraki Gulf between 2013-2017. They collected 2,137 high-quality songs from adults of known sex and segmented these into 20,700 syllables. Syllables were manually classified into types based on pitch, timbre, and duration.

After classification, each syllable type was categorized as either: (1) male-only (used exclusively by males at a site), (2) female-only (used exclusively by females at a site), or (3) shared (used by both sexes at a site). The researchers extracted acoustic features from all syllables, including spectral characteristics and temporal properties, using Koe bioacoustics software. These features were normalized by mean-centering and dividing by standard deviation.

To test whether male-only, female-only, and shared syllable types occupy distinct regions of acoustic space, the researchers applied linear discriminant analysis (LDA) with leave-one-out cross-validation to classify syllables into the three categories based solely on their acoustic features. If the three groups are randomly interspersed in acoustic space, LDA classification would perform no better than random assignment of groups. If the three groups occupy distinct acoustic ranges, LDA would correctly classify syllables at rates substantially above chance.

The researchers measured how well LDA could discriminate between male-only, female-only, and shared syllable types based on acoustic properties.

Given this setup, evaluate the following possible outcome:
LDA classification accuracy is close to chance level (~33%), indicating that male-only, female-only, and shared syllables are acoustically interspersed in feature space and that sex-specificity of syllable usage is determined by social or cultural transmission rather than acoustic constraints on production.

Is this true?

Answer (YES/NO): NO